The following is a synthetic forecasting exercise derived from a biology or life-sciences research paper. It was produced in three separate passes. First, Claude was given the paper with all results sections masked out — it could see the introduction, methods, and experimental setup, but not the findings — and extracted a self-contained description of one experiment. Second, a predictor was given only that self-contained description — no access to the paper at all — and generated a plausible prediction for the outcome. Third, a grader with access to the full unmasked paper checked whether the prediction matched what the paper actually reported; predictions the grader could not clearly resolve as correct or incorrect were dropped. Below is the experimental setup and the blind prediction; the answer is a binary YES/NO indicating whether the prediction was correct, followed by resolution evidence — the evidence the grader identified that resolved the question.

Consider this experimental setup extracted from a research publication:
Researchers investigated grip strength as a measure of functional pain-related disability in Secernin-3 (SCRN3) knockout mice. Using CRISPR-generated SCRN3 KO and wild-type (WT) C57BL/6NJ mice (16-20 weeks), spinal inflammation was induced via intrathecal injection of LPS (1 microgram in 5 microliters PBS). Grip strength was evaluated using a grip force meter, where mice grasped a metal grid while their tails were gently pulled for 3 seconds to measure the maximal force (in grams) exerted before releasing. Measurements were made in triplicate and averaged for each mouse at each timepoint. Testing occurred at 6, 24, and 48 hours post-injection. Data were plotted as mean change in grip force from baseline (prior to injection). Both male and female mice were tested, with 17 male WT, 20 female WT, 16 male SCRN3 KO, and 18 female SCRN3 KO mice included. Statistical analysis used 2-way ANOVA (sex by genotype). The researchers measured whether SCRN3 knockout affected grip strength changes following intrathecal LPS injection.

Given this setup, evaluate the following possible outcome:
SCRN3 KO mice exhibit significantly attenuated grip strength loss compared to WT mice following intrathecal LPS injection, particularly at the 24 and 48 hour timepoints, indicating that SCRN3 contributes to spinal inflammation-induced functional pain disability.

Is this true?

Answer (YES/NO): NO